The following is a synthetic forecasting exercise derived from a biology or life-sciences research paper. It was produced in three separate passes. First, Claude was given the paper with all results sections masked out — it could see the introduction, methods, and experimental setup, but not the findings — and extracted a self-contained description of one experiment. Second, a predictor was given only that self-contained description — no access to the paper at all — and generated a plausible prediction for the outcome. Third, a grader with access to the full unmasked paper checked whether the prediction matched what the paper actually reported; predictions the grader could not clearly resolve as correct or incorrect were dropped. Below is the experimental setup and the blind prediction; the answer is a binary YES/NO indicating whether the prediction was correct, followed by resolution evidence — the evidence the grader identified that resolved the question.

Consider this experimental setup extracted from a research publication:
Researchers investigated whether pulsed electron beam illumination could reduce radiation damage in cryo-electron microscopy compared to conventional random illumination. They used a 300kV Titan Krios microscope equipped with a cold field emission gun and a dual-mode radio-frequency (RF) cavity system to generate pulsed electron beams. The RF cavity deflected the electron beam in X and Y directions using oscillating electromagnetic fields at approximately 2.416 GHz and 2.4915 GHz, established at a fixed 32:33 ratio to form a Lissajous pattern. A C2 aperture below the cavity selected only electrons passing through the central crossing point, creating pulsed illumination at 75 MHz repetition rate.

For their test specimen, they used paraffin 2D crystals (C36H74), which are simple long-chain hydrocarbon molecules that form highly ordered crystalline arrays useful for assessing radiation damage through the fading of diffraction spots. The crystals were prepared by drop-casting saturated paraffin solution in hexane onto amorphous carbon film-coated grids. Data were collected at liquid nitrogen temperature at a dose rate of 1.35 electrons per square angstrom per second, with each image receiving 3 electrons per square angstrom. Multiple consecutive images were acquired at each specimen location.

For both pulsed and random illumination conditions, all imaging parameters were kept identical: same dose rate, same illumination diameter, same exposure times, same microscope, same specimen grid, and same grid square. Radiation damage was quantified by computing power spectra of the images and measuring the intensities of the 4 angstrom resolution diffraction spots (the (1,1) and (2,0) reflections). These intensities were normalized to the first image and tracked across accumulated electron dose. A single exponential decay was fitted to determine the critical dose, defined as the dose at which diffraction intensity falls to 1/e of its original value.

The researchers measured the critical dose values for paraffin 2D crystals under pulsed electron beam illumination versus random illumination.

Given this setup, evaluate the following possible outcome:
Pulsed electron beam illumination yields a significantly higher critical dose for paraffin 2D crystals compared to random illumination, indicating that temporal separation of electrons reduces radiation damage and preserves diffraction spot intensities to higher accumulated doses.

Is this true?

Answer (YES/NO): NO